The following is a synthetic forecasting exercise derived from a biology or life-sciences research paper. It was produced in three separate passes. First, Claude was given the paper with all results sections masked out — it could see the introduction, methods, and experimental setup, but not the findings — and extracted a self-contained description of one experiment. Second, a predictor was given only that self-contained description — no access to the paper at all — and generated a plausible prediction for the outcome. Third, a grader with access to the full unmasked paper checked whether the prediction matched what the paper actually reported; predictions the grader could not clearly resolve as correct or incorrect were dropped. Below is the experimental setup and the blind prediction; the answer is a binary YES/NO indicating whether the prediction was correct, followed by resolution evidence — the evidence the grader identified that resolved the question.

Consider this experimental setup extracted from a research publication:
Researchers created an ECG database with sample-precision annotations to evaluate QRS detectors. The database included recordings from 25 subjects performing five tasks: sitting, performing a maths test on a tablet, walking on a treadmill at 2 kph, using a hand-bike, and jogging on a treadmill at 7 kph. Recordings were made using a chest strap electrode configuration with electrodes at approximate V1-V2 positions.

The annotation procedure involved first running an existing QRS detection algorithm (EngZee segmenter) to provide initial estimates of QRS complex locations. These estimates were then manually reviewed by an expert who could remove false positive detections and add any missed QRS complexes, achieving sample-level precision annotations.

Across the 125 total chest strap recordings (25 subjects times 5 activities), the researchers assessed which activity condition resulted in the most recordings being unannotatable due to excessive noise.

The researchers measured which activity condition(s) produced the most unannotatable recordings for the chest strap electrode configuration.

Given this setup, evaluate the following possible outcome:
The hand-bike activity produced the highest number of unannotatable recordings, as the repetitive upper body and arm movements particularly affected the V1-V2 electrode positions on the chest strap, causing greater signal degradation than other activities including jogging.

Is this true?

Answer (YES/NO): NO